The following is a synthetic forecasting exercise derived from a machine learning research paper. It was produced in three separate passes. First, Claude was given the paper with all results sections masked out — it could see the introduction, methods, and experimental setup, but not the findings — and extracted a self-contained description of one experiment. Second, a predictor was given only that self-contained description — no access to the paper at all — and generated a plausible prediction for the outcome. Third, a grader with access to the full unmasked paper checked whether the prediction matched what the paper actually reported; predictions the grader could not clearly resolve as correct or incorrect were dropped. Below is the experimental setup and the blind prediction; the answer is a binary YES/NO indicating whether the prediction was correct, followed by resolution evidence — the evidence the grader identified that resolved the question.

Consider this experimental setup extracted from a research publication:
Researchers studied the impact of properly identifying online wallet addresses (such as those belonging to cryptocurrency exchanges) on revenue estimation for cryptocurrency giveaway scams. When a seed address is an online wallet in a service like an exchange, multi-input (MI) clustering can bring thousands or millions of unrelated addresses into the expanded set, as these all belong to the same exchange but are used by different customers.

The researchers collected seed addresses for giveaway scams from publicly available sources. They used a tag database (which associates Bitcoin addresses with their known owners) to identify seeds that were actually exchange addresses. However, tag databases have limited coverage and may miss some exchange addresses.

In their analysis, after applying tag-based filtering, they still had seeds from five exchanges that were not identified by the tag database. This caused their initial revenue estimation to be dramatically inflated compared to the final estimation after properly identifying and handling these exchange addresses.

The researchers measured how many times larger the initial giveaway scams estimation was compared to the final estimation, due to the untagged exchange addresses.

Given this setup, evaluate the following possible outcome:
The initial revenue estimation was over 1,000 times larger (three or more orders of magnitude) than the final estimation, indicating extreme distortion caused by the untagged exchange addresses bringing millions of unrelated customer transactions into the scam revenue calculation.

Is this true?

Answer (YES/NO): NO